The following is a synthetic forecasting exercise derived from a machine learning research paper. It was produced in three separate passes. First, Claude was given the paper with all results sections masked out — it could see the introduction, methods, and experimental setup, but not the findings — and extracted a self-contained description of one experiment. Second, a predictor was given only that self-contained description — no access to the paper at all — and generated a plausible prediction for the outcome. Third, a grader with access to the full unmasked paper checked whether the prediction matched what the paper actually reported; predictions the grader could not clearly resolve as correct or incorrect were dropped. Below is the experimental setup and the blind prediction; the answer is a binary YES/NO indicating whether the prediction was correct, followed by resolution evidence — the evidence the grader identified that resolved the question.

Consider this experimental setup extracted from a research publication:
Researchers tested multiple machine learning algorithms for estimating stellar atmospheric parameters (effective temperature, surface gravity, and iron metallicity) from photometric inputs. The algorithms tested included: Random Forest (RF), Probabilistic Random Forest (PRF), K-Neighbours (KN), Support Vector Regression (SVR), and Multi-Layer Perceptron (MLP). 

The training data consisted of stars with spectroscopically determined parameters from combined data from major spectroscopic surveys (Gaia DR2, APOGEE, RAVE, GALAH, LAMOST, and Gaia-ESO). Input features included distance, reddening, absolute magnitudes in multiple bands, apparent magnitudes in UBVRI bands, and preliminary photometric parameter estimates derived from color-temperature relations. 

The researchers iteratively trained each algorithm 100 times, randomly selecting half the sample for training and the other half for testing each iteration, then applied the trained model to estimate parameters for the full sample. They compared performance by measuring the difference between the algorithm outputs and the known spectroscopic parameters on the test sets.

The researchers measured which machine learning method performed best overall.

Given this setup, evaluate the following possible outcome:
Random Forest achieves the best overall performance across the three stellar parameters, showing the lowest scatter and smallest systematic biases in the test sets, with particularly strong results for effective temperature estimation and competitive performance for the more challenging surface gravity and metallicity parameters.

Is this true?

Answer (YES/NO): NO